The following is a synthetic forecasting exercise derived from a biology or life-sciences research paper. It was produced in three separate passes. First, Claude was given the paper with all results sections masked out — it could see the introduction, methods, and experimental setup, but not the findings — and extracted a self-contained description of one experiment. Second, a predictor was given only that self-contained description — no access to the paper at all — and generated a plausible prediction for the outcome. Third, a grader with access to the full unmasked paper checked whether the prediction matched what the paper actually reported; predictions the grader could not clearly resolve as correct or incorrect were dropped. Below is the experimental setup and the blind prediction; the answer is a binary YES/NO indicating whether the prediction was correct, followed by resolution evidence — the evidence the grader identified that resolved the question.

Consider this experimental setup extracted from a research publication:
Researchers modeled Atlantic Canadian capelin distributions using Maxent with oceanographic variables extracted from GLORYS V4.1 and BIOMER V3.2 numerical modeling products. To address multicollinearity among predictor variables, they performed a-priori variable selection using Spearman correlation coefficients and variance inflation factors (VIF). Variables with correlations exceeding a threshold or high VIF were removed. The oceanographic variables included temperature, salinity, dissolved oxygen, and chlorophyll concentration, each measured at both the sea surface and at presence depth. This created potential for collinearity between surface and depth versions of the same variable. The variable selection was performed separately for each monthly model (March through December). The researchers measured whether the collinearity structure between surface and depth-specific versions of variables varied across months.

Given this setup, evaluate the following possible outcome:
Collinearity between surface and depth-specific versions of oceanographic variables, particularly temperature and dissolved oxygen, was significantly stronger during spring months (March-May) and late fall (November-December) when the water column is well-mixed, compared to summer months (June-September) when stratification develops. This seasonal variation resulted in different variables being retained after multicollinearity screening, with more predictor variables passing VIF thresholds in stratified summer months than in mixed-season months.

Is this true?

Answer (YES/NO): NO